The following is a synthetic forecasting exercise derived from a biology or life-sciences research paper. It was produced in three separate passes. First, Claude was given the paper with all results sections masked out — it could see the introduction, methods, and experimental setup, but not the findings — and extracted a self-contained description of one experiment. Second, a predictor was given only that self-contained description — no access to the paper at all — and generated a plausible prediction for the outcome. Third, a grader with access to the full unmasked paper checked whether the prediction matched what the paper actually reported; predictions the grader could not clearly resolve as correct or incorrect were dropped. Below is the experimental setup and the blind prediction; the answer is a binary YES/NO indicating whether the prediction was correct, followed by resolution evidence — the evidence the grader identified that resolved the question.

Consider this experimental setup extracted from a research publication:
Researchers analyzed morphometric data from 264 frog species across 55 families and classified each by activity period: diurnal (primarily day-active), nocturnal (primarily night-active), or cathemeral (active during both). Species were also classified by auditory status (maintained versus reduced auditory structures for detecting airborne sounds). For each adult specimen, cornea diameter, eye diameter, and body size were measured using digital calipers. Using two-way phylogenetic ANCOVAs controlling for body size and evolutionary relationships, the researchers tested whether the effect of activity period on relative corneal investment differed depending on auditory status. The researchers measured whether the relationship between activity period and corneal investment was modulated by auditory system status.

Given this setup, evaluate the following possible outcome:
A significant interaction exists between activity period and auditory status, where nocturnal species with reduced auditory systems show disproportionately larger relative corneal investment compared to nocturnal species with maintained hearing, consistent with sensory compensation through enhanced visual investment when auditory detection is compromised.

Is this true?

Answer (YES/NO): NO